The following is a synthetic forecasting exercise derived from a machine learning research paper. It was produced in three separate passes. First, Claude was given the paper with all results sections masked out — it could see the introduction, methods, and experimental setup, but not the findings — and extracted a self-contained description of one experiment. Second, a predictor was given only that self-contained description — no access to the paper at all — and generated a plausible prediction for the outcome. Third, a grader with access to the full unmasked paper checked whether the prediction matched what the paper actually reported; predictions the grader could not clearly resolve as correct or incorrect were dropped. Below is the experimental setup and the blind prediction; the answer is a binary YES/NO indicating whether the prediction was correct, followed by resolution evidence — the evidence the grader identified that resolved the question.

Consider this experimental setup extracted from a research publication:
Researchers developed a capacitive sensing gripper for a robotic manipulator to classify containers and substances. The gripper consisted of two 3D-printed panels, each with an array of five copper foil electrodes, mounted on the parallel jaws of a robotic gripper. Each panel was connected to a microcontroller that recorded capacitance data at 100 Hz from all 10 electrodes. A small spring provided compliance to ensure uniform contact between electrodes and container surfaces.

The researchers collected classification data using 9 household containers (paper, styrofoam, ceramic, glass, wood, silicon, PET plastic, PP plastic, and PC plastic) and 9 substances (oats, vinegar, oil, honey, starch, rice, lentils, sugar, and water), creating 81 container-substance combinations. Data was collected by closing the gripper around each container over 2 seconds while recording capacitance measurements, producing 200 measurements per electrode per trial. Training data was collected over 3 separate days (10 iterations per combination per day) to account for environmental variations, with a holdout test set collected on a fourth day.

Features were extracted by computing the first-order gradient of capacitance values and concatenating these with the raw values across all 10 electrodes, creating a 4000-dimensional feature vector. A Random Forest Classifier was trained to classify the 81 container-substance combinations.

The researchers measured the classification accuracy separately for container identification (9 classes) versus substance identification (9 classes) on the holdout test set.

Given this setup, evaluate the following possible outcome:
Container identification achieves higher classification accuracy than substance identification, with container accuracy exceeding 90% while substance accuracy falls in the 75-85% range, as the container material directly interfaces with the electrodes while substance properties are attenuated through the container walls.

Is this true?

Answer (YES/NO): YES